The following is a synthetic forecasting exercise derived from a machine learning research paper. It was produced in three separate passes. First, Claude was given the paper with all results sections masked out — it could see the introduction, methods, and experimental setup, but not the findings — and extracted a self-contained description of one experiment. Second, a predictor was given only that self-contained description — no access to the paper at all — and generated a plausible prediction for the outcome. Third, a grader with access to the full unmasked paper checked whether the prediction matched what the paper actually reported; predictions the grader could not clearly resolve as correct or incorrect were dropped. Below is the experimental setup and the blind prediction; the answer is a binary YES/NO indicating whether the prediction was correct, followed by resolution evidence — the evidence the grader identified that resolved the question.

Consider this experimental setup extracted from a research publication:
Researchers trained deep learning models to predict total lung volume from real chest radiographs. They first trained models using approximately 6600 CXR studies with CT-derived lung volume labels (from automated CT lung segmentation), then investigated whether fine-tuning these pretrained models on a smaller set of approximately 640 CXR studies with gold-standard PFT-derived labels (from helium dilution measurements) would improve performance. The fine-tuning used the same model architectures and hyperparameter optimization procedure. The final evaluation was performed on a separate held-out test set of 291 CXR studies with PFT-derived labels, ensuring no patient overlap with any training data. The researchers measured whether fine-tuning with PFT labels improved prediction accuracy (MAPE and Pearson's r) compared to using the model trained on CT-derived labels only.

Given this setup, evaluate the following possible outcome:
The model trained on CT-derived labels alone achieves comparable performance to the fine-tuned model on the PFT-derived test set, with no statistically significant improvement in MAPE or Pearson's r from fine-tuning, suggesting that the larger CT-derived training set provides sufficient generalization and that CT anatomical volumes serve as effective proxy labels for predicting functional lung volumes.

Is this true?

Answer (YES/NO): NO